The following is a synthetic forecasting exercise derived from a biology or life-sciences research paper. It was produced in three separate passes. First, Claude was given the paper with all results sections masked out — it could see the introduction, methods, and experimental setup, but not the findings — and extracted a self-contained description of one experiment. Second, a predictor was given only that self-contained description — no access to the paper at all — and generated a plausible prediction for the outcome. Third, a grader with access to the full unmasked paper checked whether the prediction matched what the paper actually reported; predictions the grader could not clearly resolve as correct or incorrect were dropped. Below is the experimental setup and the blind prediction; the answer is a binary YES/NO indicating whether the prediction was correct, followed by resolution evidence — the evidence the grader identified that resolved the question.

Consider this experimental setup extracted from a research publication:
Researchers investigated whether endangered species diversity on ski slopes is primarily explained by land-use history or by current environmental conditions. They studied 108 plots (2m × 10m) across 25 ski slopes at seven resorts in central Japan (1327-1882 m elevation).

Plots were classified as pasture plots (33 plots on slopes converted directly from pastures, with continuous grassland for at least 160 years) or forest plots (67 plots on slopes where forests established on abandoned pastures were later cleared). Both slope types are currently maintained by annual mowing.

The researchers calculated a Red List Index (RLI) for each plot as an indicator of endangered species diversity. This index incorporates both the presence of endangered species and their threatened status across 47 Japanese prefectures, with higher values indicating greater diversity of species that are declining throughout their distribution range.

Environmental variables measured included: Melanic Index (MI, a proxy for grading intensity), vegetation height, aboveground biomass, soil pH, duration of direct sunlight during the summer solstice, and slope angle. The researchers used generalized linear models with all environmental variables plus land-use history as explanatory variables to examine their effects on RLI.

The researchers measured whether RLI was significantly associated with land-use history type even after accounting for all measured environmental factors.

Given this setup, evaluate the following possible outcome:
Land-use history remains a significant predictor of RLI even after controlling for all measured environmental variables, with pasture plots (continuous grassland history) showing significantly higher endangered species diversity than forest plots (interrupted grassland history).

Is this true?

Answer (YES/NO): YES